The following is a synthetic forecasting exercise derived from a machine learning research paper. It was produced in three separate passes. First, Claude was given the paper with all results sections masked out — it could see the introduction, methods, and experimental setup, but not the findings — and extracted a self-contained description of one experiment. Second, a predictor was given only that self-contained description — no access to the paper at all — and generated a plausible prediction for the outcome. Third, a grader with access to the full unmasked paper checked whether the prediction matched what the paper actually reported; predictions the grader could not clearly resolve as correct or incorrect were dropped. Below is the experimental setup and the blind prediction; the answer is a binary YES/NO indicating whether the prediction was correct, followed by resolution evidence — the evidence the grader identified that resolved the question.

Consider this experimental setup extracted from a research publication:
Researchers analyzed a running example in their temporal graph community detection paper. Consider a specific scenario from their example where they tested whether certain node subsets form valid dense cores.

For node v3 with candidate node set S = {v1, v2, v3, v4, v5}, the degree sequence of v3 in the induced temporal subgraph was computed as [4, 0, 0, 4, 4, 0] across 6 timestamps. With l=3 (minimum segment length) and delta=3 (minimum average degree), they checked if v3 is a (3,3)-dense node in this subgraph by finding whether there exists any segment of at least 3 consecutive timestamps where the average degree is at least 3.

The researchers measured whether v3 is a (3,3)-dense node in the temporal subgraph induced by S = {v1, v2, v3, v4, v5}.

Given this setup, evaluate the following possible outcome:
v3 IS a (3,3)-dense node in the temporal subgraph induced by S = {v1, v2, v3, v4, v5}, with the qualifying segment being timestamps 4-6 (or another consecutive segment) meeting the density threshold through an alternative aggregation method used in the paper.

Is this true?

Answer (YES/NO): NO